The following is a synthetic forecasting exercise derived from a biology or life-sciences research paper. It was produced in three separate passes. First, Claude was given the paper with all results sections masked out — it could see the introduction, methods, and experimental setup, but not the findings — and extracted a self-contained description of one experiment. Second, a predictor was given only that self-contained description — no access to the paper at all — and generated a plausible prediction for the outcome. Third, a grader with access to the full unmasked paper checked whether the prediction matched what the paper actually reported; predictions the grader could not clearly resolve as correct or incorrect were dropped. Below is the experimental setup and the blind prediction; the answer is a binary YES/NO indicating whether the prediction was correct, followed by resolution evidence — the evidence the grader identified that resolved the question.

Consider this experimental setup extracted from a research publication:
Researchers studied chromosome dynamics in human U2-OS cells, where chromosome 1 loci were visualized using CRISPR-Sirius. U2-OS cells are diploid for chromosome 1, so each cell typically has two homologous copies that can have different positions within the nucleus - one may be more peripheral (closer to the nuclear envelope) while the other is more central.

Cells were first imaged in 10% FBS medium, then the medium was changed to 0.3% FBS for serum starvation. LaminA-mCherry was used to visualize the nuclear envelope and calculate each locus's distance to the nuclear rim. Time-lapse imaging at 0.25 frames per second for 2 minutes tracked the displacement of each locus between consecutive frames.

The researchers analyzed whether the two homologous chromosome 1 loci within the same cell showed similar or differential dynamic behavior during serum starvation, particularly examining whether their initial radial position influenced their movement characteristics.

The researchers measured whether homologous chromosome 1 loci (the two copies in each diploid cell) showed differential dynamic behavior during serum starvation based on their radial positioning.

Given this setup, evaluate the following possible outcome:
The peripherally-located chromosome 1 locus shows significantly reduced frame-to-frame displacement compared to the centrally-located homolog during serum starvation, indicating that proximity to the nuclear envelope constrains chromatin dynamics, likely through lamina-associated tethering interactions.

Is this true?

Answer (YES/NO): NO